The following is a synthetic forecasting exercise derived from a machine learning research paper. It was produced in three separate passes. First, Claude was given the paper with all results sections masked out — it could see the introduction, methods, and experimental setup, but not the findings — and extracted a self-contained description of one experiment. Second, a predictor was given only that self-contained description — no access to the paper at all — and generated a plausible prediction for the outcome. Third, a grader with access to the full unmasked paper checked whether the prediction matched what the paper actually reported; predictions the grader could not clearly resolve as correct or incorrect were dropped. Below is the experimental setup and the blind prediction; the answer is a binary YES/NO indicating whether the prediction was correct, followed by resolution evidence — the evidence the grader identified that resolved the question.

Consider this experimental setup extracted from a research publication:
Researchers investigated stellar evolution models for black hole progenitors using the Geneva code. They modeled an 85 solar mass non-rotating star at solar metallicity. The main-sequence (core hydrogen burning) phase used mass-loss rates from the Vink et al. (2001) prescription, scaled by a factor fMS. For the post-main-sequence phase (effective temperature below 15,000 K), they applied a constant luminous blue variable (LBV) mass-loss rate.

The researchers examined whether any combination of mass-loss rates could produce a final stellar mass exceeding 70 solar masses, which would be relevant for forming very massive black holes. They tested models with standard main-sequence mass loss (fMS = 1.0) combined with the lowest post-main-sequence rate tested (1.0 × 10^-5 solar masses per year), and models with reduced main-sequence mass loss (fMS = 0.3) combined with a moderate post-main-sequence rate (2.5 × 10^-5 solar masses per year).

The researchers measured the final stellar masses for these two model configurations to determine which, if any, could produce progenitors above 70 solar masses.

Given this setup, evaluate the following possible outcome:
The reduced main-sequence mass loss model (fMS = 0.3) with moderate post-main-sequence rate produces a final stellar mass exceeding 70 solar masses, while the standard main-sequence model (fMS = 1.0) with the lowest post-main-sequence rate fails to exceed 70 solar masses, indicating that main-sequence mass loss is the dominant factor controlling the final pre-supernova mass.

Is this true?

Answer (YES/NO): NO